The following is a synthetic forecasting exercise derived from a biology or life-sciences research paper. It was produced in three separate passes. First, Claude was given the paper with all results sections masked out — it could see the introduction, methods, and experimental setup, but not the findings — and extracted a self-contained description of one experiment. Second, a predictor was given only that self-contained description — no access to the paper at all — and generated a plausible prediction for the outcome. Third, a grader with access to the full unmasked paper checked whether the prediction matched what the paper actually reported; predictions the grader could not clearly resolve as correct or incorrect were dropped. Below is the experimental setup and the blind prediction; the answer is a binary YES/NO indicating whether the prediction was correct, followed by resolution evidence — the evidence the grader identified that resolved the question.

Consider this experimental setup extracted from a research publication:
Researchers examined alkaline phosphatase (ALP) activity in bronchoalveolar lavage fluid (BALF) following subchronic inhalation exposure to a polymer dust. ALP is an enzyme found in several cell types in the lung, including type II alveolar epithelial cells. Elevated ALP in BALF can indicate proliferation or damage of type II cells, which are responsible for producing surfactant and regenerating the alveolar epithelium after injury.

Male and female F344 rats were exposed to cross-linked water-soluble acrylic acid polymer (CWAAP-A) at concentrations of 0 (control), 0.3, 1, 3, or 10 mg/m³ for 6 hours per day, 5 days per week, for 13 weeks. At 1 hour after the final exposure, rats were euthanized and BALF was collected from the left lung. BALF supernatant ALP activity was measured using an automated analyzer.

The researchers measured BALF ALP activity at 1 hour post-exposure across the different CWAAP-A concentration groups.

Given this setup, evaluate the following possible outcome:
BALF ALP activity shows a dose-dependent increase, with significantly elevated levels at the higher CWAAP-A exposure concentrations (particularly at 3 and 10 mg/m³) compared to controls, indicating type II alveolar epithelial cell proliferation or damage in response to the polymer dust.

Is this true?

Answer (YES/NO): YES